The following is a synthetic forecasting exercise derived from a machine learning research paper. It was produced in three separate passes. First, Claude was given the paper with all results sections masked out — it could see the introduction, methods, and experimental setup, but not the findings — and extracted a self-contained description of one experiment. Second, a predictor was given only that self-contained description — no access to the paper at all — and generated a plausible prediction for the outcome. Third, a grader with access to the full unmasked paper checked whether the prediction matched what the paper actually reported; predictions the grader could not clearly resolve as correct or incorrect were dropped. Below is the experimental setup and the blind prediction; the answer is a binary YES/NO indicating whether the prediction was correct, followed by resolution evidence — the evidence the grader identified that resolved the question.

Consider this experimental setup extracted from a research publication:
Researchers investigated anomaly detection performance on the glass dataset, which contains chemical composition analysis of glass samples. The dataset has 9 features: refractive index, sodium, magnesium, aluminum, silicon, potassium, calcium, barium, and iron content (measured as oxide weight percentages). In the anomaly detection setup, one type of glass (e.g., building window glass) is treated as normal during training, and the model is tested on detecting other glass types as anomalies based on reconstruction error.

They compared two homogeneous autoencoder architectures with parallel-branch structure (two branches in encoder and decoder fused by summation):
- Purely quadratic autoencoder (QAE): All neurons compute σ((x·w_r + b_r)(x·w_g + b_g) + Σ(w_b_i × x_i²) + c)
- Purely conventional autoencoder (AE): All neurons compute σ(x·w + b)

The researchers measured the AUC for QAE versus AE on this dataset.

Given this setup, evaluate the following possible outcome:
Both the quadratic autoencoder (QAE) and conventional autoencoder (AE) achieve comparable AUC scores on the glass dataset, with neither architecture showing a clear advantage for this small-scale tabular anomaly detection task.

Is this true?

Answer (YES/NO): YES